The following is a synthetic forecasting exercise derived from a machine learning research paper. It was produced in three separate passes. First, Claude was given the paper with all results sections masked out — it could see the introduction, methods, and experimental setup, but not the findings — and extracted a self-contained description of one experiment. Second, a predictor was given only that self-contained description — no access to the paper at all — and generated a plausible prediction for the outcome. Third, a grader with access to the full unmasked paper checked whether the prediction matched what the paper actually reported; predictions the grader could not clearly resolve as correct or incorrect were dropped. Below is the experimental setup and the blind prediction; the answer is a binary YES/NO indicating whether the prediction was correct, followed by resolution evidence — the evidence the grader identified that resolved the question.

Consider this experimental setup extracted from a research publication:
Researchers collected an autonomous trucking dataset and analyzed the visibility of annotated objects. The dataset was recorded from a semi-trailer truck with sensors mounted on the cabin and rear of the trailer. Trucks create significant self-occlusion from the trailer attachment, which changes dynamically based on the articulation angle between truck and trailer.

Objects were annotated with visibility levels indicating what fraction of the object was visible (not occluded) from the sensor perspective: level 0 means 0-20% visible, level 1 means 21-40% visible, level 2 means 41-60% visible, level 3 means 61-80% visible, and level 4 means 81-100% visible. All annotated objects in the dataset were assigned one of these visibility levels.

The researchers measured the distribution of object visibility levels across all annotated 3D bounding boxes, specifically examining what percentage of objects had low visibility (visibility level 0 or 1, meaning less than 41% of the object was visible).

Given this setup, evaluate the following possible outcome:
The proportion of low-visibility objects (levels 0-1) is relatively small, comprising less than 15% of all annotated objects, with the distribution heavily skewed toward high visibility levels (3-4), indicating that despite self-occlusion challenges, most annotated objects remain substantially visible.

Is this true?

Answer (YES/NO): NO